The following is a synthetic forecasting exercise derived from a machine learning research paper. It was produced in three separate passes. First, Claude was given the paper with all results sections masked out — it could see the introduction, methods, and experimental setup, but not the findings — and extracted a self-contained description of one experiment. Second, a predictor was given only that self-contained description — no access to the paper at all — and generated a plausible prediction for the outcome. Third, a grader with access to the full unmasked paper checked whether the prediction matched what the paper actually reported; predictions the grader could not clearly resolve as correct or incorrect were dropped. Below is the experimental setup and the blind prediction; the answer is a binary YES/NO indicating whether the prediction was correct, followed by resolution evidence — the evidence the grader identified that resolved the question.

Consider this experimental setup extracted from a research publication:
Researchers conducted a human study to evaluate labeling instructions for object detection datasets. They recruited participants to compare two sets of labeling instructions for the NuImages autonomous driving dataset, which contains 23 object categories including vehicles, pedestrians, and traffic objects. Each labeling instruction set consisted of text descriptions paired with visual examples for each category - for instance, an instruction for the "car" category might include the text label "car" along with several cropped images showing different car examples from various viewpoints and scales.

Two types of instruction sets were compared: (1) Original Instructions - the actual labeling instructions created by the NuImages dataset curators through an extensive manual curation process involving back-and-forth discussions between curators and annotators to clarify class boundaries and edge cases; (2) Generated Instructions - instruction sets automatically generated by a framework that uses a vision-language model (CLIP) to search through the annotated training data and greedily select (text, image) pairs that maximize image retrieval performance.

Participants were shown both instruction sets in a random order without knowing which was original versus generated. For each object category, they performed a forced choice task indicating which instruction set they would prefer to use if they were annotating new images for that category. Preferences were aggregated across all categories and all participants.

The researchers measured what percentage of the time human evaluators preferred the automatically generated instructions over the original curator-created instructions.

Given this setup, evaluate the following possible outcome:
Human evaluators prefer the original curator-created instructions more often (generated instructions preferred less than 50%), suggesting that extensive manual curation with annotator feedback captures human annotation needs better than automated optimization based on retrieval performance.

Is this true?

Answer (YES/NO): YES